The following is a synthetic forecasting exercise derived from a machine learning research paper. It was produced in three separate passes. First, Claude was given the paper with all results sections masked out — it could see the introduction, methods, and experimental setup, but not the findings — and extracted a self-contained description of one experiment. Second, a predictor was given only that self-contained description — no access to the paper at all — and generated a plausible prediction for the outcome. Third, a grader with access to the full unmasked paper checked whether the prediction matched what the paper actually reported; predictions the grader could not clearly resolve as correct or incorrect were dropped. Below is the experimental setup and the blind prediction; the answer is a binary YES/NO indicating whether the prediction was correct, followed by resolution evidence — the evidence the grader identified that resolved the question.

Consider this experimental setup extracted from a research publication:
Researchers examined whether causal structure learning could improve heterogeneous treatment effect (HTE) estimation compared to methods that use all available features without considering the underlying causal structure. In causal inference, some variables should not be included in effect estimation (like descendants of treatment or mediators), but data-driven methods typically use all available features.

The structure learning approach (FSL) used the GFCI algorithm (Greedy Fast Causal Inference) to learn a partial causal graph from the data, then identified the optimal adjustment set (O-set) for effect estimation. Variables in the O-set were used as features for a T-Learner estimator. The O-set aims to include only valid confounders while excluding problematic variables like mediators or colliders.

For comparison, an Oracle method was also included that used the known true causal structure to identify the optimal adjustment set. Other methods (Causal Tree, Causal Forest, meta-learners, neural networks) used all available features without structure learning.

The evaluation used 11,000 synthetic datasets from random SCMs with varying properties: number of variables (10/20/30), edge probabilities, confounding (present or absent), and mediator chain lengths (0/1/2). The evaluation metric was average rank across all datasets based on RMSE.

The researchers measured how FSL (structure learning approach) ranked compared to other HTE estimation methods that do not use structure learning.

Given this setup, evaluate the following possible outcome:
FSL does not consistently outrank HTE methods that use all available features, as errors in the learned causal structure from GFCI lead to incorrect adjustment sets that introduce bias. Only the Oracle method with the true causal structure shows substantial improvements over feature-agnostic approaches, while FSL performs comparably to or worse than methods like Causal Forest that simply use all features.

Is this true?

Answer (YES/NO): NO